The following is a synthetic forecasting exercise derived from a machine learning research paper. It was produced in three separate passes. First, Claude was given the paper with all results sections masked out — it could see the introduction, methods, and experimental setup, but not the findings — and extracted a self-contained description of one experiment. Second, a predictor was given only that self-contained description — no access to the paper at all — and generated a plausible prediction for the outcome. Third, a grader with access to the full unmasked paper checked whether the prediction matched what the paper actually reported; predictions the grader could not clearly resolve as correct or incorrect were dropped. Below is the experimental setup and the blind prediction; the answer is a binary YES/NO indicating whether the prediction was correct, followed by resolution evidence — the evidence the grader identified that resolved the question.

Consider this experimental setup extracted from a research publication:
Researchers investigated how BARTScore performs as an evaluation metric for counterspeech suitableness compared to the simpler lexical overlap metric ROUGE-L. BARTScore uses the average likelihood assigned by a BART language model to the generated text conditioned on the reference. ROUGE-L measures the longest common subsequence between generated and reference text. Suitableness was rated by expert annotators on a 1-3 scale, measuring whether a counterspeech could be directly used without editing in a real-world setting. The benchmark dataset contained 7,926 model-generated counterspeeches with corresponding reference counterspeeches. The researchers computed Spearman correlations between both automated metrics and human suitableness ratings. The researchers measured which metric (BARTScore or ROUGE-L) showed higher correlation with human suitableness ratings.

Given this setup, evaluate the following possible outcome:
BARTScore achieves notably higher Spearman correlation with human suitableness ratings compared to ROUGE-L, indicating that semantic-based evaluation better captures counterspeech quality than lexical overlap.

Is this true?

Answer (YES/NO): NO